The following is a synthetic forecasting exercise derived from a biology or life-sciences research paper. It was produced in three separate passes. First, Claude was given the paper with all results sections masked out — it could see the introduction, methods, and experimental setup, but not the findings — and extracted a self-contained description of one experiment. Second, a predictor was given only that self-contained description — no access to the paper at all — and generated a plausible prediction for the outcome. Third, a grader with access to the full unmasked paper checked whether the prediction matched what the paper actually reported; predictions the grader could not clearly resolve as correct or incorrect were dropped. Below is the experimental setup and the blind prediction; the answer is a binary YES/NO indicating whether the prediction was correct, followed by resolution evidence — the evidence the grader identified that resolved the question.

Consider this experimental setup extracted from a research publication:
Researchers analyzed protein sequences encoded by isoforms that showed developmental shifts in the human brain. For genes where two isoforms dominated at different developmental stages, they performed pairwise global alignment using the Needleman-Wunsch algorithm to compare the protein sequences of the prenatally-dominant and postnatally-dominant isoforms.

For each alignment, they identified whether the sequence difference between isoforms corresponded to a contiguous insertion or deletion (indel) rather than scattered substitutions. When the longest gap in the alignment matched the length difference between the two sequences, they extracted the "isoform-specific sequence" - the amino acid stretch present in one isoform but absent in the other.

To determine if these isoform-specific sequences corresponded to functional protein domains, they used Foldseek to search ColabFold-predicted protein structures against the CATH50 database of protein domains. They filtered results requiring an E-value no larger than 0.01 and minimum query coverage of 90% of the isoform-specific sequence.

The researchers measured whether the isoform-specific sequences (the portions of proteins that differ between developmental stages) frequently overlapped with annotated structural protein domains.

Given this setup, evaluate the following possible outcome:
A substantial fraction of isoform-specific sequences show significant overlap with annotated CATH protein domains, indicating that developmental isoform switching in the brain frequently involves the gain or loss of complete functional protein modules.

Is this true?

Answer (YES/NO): NO